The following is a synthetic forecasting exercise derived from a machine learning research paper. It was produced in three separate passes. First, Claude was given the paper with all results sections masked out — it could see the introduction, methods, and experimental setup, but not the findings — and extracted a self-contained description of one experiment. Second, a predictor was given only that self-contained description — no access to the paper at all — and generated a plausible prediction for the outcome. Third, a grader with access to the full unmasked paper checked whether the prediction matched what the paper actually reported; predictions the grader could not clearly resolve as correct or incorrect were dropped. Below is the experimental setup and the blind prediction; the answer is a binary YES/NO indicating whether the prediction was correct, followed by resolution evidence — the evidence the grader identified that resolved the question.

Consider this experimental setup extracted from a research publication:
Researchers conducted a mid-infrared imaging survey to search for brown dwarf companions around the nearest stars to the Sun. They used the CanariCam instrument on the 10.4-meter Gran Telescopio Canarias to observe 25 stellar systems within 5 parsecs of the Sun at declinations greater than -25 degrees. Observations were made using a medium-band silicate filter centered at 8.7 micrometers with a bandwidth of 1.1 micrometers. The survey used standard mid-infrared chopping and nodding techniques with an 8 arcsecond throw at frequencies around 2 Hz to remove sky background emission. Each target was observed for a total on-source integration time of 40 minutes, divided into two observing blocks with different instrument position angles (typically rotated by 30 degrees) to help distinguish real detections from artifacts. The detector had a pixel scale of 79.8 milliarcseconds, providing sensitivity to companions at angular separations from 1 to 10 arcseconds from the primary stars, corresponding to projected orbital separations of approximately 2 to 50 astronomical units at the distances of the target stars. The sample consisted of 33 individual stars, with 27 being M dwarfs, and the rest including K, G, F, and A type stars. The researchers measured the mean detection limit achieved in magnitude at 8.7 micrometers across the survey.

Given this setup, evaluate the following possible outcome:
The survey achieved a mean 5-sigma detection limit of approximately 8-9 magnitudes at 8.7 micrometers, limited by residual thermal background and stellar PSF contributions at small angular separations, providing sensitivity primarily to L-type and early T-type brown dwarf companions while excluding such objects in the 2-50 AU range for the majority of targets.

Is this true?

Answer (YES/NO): NO